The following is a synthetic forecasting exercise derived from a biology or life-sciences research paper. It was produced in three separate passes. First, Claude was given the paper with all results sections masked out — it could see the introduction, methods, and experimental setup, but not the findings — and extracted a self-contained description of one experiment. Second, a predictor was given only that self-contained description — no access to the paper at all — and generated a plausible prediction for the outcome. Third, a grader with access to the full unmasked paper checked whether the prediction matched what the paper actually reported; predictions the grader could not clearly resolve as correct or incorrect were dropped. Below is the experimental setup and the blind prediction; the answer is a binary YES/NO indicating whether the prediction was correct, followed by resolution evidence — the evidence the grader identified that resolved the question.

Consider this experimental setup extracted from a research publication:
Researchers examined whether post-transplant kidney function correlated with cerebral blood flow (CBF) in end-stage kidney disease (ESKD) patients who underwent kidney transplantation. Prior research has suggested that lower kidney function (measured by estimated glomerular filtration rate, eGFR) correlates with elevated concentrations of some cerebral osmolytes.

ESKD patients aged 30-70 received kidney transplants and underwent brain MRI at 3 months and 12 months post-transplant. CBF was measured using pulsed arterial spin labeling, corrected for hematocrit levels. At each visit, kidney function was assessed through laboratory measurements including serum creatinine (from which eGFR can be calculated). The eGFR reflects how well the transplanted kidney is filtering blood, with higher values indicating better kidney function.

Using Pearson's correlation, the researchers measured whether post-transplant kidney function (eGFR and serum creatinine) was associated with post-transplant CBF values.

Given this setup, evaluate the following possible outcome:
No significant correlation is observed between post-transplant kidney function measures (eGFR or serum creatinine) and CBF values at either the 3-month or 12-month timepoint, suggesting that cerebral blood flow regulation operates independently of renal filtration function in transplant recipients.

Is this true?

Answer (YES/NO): YES